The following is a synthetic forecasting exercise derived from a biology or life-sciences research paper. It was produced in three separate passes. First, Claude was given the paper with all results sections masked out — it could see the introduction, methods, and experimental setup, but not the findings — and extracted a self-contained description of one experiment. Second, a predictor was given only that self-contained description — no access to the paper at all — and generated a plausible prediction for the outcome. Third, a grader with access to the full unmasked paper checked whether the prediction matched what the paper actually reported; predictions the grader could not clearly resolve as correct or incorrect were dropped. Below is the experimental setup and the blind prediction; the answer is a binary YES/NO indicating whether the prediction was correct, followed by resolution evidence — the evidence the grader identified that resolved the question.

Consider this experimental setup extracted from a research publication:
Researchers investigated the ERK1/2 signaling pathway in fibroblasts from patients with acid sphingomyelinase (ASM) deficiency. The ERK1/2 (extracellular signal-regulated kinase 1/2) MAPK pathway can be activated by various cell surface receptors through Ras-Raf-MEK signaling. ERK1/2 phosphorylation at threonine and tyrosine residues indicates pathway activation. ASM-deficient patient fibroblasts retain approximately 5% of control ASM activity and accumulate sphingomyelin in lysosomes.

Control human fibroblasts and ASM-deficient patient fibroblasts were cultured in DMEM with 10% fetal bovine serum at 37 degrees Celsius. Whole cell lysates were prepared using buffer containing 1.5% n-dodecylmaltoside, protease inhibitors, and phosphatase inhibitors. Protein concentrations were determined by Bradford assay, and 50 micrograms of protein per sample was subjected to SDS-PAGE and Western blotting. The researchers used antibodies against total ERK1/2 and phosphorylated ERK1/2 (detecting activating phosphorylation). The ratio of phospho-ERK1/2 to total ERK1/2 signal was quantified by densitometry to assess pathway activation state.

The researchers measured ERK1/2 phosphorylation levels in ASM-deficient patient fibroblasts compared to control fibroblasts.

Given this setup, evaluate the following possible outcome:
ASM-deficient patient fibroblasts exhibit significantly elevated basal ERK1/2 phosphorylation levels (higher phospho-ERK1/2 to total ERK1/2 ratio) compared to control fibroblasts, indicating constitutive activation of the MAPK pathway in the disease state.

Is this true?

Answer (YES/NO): YES